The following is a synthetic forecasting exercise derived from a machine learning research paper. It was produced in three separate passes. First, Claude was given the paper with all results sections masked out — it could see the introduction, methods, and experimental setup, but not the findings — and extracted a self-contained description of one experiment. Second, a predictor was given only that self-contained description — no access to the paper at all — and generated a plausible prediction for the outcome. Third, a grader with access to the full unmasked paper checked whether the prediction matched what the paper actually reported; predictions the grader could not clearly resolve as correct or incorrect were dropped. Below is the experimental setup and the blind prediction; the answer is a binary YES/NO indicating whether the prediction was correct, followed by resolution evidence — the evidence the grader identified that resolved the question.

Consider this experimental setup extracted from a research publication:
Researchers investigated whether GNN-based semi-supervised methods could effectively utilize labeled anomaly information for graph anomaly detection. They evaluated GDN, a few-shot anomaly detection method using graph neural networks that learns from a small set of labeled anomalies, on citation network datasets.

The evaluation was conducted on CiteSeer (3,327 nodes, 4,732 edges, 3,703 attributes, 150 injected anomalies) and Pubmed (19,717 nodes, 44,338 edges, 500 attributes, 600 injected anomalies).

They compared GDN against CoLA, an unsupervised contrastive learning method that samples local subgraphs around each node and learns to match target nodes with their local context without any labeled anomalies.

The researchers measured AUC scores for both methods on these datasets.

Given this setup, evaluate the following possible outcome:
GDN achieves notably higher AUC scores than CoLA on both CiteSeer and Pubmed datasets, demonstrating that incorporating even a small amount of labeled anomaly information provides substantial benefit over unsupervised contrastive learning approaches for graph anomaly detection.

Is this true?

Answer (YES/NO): NO